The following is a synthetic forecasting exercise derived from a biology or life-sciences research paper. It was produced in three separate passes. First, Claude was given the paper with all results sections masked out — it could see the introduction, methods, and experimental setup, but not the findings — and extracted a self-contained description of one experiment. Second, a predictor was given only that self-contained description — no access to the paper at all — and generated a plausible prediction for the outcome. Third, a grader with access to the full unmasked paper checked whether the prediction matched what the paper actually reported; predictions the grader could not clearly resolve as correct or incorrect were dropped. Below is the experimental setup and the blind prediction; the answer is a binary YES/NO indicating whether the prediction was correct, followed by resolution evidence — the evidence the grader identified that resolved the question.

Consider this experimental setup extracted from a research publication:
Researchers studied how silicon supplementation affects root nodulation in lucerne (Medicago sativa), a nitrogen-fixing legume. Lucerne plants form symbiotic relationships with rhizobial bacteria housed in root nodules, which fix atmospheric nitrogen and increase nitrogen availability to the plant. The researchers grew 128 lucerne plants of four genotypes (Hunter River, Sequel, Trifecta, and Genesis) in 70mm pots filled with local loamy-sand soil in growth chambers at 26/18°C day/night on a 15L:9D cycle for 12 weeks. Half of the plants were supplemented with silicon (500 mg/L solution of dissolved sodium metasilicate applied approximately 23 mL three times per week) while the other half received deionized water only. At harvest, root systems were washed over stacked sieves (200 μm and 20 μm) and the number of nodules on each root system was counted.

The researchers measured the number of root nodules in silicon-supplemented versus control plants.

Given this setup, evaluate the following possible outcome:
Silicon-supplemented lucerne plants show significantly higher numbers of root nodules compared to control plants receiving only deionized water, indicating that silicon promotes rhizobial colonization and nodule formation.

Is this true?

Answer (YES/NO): YES